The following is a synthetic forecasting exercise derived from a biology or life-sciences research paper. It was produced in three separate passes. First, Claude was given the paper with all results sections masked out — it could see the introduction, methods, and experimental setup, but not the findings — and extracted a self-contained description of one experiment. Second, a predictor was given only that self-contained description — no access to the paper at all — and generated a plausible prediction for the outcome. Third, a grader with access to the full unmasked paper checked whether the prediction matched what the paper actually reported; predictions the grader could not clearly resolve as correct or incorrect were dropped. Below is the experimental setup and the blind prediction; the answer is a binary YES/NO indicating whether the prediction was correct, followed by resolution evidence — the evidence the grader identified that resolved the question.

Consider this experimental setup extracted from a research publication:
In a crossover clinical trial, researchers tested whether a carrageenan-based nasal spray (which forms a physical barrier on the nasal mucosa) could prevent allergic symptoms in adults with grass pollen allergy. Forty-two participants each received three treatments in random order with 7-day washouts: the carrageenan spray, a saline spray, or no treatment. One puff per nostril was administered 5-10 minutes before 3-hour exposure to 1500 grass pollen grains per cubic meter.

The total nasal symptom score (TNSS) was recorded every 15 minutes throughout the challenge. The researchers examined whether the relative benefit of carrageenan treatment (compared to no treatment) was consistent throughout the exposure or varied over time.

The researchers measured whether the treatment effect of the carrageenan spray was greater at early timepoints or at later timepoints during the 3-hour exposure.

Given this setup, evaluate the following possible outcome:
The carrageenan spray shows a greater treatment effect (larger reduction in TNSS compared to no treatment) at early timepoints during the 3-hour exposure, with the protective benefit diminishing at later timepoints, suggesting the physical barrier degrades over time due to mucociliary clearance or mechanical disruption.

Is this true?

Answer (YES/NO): NO